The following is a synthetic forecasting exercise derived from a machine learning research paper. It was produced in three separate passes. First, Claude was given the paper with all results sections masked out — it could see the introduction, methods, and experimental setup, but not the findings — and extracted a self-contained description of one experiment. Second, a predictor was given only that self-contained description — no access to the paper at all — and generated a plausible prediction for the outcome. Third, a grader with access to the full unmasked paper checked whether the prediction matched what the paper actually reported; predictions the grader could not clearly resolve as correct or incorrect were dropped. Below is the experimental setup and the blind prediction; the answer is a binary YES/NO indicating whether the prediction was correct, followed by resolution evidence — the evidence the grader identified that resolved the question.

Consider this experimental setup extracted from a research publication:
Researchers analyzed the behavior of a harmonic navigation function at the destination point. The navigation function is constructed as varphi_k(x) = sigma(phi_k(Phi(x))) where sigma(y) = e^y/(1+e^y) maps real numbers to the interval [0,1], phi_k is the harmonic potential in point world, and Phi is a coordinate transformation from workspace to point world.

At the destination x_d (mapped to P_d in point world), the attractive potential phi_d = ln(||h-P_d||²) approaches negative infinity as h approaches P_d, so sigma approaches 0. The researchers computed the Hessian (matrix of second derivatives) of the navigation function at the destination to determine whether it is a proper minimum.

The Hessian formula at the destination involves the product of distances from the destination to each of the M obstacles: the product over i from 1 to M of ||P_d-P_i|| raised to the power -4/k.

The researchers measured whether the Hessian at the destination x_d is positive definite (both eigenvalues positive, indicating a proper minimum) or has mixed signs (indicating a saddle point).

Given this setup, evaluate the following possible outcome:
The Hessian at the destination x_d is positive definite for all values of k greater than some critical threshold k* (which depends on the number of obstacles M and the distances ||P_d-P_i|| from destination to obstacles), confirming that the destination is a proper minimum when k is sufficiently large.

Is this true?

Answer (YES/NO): NO